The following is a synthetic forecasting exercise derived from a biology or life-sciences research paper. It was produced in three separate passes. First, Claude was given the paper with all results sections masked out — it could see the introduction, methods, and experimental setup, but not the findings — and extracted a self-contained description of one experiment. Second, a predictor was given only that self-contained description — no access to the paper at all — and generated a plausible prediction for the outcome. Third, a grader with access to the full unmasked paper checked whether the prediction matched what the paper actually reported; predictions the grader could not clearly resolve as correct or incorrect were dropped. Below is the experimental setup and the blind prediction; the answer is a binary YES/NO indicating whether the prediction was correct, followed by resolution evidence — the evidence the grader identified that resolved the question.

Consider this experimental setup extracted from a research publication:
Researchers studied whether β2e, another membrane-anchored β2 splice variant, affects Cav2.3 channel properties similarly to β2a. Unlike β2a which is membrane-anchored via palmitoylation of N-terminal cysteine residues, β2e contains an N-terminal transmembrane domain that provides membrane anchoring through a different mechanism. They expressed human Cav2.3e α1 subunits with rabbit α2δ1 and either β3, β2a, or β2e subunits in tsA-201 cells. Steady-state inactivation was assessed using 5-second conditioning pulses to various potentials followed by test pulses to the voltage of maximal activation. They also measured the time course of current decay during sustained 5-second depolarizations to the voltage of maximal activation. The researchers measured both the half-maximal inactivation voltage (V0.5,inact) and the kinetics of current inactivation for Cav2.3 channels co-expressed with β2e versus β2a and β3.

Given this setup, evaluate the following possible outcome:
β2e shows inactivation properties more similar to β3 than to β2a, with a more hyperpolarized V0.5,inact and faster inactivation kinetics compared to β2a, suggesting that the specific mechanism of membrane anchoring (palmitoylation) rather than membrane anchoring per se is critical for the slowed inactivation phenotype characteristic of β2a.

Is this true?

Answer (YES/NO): NO